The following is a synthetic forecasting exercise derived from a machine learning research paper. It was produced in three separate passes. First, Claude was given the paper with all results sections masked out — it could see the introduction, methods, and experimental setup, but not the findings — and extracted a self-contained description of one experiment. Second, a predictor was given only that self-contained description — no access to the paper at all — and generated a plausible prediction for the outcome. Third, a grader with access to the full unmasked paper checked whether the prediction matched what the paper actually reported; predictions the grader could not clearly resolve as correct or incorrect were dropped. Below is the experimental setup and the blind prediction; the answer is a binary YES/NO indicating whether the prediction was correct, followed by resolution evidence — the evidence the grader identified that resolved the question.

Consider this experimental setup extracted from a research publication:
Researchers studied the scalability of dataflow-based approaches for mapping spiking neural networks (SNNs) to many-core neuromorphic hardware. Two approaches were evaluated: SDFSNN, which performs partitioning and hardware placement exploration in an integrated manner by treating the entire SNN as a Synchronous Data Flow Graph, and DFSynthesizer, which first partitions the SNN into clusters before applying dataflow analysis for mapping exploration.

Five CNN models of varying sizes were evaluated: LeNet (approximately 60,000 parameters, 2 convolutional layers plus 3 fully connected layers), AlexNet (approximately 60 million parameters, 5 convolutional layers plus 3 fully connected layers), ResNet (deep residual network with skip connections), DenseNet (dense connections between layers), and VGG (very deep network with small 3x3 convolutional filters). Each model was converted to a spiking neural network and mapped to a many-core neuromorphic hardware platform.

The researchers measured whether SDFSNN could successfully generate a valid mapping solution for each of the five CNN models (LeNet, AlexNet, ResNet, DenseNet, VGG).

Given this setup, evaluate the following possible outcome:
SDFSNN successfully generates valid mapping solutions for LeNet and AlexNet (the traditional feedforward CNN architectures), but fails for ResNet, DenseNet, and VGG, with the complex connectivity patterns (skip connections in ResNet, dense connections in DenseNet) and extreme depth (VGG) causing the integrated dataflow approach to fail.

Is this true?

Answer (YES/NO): NO